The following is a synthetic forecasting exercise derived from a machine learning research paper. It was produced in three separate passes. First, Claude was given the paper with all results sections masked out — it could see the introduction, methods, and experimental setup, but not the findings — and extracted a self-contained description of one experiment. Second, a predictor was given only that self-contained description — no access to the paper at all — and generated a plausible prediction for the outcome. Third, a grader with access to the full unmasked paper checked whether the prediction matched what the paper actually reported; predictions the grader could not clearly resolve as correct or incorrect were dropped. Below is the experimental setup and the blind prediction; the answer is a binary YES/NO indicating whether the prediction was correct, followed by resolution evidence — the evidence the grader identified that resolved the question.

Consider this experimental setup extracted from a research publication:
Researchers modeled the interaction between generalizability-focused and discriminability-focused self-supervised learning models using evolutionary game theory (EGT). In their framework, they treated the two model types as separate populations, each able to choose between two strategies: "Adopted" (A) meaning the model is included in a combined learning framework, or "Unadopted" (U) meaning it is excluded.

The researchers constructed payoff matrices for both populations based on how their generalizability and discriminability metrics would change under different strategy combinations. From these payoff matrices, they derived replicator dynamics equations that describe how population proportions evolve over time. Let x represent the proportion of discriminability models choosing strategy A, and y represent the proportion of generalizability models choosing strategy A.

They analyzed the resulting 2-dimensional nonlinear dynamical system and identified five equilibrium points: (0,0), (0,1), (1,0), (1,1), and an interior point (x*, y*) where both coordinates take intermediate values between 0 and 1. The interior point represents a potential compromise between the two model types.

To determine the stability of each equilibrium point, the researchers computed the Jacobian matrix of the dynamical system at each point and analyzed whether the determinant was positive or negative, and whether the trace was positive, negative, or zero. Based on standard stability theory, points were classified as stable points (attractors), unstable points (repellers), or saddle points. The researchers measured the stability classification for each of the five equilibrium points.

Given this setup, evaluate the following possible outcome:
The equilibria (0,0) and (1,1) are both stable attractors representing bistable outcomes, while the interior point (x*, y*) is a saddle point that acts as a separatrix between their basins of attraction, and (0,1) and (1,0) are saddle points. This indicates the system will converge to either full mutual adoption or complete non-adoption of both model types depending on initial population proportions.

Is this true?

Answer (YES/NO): NO